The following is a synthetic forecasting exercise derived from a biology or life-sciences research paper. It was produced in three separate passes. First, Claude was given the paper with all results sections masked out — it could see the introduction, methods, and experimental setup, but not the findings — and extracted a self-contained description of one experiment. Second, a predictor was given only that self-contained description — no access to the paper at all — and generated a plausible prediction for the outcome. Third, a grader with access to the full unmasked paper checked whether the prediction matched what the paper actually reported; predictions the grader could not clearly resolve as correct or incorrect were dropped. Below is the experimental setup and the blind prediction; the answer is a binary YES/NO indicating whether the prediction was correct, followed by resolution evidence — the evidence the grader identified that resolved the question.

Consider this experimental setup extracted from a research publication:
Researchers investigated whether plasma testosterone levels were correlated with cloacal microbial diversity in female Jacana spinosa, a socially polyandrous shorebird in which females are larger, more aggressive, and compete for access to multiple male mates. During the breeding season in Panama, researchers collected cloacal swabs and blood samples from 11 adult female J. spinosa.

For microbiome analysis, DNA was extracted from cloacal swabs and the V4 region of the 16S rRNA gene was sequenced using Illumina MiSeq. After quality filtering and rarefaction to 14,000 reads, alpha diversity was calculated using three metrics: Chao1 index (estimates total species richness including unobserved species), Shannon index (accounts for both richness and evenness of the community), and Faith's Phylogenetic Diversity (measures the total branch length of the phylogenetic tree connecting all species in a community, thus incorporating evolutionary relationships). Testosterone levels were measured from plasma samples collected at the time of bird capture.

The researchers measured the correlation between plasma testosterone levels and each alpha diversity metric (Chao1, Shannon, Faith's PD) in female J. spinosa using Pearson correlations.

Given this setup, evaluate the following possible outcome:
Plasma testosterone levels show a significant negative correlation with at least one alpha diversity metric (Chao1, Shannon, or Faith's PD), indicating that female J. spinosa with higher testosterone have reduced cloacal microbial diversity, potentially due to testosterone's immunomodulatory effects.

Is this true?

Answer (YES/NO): NO